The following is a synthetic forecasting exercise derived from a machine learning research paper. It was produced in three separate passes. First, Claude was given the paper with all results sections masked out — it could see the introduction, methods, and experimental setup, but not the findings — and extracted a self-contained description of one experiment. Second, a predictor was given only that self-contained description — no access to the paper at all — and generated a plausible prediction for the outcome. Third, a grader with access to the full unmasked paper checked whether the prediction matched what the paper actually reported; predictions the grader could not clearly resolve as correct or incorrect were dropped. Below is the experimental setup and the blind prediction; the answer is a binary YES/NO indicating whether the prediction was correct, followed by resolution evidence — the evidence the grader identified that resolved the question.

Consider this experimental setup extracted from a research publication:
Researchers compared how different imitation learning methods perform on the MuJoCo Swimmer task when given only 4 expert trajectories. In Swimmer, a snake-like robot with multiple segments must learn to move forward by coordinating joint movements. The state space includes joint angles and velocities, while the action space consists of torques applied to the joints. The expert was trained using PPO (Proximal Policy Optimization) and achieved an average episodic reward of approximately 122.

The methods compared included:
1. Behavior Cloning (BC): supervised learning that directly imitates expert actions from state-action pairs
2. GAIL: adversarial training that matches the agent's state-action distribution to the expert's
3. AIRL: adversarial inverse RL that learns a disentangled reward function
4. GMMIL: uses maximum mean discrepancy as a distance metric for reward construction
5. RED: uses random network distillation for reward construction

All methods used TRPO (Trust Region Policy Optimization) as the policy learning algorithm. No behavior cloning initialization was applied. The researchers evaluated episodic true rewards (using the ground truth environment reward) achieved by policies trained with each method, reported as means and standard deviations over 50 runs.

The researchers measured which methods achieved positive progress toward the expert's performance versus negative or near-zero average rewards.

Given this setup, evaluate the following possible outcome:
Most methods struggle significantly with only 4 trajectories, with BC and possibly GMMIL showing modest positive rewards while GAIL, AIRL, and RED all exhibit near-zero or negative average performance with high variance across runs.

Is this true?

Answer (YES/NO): NO